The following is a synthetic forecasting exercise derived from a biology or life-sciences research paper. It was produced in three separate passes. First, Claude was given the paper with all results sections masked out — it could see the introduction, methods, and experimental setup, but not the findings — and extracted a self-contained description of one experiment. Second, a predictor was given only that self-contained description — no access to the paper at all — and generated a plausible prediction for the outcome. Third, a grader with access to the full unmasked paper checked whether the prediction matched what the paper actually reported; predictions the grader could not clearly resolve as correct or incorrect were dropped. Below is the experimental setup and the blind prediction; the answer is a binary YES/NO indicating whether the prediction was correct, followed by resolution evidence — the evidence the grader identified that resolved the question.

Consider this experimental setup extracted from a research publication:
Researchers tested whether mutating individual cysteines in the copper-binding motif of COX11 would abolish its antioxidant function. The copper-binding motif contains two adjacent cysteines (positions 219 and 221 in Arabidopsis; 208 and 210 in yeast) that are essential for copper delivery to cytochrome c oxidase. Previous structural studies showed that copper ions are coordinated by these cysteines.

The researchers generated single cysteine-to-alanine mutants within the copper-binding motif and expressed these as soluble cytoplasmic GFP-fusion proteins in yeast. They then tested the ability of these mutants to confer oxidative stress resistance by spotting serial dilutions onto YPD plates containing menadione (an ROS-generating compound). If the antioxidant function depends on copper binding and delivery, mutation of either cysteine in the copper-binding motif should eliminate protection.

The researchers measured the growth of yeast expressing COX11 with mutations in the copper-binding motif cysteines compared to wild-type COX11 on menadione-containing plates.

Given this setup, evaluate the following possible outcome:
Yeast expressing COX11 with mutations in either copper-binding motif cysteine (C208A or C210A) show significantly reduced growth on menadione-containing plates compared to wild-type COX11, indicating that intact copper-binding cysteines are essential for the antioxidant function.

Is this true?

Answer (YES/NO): NO